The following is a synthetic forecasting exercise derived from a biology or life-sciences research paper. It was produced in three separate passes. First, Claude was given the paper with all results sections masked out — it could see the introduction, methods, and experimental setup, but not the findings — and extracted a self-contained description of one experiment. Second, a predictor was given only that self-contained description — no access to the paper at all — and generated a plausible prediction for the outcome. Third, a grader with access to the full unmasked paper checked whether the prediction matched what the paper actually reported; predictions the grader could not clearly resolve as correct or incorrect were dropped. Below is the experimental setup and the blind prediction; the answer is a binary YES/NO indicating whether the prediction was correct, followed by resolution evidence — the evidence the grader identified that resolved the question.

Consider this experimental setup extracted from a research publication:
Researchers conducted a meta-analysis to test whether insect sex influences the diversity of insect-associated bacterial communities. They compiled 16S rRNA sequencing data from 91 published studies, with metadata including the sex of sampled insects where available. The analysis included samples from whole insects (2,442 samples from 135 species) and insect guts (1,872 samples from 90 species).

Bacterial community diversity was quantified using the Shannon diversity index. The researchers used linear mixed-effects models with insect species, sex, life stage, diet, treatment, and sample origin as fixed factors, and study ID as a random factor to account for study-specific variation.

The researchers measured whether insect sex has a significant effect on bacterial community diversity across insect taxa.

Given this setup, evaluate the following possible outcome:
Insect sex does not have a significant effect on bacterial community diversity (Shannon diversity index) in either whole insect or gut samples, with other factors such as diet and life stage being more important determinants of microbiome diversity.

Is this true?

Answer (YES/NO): NO